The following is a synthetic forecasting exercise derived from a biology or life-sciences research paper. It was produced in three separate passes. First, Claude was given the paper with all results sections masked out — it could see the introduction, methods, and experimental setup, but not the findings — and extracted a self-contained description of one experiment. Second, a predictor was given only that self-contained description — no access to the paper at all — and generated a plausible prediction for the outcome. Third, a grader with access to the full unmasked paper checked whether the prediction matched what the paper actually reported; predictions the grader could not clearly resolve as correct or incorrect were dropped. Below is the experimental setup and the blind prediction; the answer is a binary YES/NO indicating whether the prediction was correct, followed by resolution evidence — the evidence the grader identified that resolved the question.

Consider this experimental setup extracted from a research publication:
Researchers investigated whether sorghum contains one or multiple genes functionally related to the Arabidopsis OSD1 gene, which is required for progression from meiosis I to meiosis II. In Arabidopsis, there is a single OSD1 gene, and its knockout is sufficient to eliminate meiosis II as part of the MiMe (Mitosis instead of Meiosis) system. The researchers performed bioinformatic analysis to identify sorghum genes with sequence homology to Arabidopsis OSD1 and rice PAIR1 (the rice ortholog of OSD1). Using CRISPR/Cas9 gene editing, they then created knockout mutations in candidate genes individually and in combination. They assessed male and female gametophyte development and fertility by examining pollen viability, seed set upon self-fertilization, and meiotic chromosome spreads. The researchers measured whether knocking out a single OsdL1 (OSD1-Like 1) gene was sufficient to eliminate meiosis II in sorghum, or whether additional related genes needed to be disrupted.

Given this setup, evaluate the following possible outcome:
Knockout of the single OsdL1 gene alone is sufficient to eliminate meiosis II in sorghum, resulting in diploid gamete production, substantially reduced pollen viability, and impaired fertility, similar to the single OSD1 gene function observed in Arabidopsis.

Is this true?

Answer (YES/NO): NO